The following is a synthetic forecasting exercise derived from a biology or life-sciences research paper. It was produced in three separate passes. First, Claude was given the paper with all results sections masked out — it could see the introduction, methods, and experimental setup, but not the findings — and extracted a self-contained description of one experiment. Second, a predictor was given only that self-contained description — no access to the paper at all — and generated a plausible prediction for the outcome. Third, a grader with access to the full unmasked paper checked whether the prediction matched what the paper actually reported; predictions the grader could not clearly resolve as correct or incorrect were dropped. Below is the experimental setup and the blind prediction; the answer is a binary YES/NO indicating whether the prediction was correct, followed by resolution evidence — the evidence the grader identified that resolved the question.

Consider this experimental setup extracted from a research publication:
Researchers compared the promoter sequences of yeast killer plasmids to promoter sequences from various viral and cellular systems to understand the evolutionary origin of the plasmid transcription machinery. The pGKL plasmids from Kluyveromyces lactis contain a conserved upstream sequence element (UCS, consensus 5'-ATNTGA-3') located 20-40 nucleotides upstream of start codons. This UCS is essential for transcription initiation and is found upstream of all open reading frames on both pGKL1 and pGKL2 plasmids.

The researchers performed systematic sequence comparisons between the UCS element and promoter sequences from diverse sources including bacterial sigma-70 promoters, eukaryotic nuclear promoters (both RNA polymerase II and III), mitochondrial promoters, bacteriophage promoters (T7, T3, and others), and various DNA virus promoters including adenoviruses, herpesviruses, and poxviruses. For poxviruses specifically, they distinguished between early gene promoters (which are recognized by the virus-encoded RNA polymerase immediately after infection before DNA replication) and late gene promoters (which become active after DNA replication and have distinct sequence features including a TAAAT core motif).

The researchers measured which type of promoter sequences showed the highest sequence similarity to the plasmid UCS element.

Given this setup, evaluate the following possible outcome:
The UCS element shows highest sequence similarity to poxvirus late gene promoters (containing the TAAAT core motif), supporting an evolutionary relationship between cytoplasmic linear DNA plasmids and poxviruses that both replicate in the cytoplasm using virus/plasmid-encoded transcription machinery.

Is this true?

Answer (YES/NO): NO